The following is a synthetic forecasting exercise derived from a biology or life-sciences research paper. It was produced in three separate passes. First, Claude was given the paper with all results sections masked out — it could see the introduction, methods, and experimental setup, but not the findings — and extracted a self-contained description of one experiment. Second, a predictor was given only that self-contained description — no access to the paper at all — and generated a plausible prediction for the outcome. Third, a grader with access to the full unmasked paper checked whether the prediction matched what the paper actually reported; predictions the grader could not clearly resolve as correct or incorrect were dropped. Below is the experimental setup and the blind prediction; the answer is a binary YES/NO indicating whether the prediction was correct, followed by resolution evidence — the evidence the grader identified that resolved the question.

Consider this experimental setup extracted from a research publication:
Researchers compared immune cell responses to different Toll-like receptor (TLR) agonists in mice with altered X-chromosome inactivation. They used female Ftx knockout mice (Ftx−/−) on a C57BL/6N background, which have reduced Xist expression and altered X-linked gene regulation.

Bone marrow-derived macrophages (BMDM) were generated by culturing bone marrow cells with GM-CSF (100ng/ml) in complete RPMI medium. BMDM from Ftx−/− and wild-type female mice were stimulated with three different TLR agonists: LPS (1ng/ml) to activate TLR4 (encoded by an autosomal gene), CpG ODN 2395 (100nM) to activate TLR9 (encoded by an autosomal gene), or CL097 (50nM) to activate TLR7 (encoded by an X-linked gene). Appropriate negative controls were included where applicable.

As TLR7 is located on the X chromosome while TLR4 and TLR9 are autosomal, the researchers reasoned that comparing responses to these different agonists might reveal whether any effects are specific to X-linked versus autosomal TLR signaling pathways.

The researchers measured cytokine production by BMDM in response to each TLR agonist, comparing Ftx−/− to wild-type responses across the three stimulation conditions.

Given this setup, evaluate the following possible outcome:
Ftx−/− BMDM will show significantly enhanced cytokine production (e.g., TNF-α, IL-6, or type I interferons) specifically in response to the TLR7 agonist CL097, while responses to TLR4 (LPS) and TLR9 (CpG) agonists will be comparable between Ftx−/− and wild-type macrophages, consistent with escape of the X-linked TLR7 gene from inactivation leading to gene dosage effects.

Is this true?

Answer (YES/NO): NO